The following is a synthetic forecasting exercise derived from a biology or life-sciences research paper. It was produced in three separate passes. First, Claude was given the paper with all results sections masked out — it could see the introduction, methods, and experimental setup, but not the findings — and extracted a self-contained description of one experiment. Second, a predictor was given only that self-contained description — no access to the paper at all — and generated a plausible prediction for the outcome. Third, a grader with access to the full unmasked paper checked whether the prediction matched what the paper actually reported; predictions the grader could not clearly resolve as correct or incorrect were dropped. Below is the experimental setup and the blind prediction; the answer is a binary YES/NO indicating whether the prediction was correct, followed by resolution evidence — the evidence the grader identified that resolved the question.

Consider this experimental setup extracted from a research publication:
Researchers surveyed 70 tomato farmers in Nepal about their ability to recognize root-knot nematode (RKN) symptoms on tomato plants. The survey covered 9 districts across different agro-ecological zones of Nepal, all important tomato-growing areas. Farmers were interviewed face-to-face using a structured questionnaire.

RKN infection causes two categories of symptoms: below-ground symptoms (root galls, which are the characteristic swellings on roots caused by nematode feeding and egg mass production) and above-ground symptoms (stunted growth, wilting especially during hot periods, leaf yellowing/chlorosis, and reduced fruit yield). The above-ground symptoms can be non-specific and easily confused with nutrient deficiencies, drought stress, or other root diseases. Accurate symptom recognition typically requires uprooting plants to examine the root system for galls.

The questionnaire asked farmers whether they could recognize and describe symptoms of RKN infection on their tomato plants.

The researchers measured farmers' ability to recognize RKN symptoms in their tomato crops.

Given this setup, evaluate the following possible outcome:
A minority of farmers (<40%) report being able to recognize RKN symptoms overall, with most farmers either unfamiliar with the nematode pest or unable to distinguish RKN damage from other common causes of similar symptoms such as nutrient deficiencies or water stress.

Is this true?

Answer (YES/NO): NO